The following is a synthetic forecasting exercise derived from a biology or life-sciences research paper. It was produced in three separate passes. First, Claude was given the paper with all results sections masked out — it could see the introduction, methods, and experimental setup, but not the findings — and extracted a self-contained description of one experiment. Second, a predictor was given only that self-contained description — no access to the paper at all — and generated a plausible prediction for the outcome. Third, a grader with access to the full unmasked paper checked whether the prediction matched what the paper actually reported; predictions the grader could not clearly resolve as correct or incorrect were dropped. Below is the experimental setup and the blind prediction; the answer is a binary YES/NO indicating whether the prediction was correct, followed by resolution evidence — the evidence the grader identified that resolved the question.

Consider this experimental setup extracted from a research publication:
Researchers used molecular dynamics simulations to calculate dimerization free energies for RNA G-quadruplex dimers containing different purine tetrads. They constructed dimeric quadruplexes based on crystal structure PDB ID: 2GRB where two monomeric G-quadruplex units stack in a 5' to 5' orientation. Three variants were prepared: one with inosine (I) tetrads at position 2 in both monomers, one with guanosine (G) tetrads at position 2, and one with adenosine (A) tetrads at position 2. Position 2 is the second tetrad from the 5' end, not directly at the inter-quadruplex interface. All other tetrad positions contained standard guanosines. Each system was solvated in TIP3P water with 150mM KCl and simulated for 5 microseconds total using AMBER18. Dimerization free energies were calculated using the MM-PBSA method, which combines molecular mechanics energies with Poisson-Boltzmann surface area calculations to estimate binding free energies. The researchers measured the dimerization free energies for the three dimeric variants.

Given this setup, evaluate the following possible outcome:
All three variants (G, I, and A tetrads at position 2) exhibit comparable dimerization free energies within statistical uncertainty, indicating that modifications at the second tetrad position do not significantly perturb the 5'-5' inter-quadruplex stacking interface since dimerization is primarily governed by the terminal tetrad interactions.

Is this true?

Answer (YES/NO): NO